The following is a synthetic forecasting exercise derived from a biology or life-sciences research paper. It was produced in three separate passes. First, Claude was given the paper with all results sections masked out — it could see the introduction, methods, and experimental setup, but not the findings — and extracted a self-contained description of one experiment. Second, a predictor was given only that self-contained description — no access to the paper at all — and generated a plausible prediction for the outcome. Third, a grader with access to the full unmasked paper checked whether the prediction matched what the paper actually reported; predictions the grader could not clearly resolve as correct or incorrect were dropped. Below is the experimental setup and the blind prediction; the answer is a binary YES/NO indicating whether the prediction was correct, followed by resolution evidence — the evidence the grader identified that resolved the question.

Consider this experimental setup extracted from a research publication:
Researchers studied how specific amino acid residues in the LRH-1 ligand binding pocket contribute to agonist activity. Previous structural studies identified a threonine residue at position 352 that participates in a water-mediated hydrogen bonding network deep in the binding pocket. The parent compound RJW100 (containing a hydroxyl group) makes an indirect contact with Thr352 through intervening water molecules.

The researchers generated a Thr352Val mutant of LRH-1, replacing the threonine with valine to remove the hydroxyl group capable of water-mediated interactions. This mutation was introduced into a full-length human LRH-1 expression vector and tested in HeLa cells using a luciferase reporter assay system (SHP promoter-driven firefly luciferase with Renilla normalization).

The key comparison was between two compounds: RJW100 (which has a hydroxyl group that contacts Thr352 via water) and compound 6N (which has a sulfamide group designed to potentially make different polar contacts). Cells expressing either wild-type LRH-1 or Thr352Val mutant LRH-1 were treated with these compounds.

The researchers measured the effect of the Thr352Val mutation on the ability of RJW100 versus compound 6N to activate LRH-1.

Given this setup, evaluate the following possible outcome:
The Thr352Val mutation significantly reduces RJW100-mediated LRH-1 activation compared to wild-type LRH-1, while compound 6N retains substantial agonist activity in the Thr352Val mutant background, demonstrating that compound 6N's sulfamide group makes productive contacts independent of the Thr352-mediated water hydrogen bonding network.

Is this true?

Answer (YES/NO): YES